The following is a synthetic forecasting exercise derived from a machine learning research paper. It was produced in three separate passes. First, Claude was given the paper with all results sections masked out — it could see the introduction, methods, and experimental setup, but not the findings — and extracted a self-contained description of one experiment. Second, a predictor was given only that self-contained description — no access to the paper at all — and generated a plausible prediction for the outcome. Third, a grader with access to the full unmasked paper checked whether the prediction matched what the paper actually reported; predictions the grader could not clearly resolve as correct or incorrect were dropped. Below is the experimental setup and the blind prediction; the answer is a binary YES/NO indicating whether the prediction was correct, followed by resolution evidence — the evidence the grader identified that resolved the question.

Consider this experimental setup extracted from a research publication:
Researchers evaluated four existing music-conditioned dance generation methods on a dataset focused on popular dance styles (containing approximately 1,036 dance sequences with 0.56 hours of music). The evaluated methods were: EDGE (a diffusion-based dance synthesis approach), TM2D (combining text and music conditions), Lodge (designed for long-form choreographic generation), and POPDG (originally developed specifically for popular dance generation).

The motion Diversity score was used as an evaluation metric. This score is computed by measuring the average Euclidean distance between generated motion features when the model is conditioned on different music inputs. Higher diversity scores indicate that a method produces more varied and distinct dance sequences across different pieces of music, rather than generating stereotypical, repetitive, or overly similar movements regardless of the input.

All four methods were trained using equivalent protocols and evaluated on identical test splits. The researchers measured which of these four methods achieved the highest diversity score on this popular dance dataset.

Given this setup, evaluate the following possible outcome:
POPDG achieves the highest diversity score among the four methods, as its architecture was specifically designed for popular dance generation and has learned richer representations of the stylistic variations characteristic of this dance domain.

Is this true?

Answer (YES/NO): NO